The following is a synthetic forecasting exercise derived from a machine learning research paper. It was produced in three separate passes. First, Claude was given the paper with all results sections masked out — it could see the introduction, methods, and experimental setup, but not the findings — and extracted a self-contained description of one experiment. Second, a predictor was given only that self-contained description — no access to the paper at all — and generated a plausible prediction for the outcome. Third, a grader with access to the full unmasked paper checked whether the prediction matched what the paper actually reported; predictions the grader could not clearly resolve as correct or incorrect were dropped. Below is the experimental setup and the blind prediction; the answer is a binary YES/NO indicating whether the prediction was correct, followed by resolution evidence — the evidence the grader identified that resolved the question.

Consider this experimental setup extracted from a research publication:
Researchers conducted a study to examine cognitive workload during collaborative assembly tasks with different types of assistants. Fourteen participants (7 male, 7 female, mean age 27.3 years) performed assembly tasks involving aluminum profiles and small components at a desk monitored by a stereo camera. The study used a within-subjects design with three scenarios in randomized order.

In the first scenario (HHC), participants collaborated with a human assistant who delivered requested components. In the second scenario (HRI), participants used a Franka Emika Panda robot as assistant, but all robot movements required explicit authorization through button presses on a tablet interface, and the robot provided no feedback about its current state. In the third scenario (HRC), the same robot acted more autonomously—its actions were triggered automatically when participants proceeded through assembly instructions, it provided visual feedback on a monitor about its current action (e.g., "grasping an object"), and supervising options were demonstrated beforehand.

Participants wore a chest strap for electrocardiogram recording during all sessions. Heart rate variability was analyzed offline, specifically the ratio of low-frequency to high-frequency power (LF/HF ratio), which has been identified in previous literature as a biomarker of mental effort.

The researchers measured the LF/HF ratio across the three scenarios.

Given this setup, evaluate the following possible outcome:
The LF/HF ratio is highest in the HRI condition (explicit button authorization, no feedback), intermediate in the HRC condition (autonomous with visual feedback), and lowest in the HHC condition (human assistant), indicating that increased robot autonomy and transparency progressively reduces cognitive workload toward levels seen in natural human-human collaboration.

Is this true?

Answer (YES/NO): NO